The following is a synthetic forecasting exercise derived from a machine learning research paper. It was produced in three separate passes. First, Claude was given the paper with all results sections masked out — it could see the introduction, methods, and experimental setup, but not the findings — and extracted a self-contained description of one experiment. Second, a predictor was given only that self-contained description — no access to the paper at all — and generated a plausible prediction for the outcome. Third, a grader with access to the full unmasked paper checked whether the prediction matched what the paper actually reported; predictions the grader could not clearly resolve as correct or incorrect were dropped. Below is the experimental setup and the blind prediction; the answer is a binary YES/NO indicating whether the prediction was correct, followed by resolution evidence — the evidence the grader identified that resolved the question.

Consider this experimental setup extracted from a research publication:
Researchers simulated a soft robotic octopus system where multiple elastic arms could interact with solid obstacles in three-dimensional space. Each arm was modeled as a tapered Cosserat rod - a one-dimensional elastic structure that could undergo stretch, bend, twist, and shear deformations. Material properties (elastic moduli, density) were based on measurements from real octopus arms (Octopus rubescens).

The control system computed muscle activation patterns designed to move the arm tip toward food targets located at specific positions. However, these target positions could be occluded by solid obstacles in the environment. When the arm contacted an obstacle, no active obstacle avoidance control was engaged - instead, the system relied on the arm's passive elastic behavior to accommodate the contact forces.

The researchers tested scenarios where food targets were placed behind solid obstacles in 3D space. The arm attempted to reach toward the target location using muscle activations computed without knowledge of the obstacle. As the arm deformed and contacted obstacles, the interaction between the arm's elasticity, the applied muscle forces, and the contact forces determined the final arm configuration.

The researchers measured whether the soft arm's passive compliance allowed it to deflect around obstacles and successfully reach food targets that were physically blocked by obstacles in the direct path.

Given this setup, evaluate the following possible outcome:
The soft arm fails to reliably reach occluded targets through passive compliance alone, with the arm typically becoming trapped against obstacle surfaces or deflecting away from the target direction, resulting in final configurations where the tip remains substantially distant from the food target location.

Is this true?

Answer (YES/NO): YES